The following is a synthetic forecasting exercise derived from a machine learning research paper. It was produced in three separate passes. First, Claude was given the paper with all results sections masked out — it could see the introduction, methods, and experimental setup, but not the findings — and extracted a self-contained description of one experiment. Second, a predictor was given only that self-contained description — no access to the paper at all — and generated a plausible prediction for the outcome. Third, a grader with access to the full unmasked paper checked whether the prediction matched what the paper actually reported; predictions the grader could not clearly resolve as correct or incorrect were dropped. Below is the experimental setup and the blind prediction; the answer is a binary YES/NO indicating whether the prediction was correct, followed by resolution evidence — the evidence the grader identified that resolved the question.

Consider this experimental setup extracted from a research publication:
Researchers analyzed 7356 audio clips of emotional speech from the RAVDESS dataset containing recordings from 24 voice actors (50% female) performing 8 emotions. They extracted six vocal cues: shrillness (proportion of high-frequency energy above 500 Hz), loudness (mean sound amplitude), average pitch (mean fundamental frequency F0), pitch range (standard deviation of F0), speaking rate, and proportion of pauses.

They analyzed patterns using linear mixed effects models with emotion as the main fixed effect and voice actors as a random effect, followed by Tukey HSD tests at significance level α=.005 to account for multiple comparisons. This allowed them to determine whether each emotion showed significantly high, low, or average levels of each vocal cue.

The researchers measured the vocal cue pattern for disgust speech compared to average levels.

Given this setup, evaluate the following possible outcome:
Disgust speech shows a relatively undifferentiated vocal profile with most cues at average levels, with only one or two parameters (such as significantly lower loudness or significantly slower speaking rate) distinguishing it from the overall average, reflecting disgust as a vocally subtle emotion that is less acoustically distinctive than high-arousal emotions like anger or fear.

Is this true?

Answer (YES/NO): NO